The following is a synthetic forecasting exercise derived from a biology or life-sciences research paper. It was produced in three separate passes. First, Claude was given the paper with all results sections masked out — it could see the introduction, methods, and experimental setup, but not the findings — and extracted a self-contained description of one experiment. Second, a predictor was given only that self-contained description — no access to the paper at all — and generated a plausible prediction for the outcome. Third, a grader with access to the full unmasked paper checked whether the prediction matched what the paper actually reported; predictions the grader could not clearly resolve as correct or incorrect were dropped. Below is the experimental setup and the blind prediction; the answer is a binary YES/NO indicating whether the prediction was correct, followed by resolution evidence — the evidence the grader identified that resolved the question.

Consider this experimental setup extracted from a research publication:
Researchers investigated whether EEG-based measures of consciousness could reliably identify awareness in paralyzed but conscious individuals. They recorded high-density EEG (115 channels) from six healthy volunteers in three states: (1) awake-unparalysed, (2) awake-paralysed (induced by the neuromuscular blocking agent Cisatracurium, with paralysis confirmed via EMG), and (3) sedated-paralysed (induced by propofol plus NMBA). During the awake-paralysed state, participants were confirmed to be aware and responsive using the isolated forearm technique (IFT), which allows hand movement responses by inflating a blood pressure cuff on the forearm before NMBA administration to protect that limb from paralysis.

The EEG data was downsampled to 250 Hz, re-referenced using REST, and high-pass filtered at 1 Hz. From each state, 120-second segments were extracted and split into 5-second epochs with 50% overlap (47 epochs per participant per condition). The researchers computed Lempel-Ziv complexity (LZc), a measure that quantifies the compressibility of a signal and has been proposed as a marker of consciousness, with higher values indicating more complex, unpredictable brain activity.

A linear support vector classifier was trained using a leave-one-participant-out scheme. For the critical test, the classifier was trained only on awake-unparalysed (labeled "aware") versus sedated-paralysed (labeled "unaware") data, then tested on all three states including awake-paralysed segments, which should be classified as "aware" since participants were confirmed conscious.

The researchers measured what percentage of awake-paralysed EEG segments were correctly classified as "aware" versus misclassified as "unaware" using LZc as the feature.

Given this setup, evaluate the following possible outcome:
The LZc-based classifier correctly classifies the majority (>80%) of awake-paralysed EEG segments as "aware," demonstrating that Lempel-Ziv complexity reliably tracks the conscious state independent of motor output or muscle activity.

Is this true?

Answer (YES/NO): NO